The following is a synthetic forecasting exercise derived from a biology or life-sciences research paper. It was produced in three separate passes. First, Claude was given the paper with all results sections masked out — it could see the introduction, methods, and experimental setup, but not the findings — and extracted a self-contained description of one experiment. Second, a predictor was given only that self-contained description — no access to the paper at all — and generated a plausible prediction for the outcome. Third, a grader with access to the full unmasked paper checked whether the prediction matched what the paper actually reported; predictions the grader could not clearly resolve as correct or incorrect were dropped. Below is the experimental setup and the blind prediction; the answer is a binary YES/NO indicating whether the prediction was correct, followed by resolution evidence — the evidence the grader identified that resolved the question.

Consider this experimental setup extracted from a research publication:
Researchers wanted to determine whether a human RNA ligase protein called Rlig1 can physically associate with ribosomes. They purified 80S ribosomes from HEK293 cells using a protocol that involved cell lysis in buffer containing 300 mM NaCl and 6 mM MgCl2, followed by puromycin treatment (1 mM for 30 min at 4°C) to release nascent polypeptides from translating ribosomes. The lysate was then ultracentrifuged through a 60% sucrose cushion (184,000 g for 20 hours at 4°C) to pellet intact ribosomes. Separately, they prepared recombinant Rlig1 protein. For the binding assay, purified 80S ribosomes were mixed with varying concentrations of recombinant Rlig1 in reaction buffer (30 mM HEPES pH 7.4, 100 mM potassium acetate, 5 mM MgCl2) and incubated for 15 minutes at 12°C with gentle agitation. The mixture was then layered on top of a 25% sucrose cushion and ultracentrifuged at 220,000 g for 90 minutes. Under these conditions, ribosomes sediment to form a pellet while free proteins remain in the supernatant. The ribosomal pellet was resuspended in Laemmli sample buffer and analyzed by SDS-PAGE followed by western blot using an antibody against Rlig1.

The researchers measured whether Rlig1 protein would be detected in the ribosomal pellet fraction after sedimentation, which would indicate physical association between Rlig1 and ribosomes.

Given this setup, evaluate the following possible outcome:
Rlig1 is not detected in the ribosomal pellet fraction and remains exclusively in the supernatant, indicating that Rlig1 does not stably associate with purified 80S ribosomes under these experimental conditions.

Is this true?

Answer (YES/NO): NO